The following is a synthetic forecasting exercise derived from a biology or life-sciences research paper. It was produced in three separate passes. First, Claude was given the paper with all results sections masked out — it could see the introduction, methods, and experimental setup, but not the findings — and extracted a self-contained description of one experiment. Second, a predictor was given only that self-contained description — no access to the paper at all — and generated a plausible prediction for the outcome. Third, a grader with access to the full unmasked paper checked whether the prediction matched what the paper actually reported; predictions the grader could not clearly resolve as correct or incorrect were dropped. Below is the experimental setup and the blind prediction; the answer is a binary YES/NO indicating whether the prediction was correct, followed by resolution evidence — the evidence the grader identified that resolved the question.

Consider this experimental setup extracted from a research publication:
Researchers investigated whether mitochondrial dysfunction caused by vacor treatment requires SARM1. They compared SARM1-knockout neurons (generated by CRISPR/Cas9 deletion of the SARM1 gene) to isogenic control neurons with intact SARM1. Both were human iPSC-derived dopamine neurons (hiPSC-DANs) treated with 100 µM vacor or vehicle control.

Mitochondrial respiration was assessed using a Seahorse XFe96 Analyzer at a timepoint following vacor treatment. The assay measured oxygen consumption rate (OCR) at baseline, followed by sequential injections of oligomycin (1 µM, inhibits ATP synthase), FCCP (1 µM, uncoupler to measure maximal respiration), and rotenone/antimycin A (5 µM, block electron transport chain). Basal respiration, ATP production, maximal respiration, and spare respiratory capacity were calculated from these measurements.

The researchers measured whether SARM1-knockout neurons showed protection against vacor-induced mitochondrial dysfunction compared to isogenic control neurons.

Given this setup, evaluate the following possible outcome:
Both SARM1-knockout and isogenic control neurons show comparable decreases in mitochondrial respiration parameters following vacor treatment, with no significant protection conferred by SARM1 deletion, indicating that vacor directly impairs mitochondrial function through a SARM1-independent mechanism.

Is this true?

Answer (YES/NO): NO